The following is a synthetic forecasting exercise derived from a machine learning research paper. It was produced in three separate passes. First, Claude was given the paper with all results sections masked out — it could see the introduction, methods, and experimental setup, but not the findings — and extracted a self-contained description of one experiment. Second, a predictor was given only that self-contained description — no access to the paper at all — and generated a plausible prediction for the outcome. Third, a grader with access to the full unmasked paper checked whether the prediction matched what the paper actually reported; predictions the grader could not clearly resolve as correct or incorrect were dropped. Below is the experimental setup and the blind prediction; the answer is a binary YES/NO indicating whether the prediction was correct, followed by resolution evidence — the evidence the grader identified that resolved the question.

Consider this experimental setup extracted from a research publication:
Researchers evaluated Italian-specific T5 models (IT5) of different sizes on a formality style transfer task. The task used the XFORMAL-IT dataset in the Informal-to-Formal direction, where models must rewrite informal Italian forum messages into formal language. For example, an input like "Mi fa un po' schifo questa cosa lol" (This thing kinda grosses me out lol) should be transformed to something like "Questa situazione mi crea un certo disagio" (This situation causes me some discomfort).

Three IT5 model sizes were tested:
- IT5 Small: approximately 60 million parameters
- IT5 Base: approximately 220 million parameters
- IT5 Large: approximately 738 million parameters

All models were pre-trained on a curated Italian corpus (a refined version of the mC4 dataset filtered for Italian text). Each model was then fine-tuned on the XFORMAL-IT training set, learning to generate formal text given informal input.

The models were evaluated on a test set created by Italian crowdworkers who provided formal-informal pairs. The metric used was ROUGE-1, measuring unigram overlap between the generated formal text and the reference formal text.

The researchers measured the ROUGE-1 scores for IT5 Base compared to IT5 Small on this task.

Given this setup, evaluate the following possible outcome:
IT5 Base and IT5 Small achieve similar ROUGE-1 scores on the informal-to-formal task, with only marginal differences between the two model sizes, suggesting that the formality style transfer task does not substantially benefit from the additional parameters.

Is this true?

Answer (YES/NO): NO